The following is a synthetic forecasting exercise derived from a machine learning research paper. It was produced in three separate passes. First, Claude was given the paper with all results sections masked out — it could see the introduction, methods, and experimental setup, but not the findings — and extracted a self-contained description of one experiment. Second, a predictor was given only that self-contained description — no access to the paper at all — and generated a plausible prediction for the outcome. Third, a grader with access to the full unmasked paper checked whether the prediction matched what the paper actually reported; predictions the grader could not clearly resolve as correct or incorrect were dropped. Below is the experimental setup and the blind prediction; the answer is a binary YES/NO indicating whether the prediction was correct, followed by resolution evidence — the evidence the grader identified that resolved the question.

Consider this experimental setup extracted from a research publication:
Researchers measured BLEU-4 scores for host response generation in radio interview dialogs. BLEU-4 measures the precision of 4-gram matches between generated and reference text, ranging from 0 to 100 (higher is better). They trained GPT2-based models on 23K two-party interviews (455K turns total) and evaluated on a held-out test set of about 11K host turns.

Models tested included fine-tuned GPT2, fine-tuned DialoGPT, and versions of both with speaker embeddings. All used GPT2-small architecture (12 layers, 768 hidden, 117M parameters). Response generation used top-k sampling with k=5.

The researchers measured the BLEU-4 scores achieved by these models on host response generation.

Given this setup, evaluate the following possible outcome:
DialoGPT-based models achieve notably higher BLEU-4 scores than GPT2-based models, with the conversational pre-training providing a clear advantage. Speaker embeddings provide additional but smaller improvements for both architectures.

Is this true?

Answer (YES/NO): NO